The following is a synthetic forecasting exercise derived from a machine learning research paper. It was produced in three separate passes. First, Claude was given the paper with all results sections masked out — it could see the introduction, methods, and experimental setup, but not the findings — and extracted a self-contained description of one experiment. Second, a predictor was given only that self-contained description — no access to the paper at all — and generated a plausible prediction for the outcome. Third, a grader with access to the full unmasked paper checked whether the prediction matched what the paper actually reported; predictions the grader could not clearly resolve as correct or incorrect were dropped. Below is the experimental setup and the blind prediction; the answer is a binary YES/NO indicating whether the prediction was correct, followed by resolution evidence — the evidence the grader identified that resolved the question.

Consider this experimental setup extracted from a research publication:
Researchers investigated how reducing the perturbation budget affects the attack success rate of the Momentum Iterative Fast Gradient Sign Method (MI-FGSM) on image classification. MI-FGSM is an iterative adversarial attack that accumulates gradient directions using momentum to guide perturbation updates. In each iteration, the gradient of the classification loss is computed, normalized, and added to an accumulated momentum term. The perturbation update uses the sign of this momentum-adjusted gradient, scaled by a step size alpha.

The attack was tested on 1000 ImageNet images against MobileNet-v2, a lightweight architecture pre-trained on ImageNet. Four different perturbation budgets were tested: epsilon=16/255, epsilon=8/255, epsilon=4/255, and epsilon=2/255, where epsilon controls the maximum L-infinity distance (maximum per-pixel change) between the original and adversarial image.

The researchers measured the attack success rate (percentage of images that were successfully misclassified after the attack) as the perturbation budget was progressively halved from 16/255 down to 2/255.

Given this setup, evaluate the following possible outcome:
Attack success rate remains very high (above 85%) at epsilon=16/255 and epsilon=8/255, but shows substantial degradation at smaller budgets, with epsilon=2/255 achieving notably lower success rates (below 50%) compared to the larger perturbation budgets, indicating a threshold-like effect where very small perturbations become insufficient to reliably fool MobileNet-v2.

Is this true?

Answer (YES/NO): NO